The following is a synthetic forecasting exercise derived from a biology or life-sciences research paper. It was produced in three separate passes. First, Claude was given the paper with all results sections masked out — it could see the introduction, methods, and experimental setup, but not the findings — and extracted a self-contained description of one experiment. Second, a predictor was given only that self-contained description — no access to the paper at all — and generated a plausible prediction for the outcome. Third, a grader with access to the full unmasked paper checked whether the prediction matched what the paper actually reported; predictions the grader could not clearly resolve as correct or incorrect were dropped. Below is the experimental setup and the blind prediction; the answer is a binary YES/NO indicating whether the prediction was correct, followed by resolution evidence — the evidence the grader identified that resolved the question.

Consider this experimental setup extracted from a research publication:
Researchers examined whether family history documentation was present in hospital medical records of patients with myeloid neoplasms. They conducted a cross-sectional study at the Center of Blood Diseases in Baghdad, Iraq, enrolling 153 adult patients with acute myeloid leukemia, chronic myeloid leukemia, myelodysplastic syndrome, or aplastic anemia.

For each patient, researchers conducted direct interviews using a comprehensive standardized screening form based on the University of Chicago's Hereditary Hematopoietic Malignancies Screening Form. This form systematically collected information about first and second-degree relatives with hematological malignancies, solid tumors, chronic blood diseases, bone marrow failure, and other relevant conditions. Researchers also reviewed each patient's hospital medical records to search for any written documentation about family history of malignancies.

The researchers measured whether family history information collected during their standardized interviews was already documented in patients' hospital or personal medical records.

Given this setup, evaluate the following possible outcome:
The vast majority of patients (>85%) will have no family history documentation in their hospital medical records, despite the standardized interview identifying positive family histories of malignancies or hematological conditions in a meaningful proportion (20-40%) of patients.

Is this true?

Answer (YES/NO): YES